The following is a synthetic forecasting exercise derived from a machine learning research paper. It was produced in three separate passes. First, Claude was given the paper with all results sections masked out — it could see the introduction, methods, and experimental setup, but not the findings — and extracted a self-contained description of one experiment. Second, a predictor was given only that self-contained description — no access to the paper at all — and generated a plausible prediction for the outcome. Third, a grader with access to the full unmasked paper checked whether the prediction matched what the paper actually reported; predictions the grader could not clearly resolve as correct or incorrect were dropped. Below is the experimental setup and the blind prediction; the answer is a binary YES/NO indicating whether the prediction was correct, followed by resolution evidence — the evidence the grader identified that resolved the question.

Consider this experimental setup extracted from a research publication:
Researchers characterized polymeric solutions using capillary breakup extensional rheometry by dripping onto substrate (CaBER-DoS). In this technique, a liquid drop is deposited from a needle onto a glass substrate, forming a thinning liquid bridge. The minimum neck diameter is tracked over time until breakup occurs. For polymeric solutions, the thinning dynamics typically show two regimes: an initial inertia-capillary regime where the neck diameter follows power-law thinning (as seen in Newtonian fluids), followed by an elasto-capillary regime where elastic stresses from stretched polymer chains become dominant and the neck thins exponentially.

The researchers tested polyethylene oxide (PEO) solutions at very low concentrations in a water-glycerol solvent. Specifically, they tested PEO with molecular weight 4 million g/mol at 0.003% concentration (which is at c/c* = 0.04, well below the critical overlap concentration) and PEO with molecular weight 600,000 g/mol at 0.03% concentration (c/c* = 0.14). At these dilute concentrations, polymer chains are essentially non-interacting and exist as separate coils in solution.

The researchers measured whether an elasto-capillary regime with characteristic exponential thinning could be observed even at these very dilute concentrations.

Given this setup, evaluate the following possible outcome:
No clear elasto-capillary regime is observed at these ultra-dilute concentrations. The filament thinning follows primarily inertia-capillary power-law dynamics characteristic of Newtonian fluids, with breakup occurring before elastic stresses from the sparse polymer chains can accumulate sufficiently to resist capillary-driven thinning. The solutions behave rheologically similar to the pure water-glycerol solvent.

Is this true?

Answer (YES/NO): NO